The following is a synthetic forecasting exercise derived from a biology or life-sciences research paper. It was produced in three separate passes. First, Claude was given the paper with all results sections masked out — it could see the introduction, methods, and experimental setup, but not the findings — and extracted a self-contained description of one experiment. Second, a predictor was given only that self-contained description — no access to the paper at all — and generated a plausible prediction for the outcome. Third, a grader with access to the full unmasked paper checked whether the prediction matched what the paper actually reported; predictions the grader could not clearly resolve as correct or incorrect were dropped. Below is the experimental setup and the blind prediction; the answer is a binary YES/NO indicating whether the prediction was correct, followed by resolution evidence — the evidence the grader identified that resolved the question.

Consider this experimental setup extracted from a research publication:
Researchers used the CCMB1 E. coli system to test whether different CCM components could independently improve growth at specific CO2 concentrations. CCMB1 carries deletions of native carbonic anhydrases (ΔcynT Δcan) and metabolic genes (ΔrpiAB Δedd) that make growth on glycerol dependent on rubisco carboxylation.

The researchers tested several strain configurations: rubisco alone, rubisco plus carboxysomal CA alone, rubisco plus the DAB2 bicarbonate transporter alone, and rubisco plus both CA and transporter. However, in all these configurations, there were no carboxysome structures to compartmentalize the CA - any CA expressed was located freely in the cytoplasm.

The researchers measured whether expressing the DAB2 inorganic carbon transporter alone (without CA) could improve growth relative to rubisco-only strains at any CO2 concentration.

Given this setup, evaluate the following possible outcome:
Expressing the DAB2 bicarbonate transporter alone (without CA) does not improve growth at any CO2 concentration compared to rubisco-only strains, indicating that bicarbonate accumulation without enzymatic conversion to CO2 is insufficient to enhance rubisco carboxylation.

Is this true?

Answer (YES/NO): NO